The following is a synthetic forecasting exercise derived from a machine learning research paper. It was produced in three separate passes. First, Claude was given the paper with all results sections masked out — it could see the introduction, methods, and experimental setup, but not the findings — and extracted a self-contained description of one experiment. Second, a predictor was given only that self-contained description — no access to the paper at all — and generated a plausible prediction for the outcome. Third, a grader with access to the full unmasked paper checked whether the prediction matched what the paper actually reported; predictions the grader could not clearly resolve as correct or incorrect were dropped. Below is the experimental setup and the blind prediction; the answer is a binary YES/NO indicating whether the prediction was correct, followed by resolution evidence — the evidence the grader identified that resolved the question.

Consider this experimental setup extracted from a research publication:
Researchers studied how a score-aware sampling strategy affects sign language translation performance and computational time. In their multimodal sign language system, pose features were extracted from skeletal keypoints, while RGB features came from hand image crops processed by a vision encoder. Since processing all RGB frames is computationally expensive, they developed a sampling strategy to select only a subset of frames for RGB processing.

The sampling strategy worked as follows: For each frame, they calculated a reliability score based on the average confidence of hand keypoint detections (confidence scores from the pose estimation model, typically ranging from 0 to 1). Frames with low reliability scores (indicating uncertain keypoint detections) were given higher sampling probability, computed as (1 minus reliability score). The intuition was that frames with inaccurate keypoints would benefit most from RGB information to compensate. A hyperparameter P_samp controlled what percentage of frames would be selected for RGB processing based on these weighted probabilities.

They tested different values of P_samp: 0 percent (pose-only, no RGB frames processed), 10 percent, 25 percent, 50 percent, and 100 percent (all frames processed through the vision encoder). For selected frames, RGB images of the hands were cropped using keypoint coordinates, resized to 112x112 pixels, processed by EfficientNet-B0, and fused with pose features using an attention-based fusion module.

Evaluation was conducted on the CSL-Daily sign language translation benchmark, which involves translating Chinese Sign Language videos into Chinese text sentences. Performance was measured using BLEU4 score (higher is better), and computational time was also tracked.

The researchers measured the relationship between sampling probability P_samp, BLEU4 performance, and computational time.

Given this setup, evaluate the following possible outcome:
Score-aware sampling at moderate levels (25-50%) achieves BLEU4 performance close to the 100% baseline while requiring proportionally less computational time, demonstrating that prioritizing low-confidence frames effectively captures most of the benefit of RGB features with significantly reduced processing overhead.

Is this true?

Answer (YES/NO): YES